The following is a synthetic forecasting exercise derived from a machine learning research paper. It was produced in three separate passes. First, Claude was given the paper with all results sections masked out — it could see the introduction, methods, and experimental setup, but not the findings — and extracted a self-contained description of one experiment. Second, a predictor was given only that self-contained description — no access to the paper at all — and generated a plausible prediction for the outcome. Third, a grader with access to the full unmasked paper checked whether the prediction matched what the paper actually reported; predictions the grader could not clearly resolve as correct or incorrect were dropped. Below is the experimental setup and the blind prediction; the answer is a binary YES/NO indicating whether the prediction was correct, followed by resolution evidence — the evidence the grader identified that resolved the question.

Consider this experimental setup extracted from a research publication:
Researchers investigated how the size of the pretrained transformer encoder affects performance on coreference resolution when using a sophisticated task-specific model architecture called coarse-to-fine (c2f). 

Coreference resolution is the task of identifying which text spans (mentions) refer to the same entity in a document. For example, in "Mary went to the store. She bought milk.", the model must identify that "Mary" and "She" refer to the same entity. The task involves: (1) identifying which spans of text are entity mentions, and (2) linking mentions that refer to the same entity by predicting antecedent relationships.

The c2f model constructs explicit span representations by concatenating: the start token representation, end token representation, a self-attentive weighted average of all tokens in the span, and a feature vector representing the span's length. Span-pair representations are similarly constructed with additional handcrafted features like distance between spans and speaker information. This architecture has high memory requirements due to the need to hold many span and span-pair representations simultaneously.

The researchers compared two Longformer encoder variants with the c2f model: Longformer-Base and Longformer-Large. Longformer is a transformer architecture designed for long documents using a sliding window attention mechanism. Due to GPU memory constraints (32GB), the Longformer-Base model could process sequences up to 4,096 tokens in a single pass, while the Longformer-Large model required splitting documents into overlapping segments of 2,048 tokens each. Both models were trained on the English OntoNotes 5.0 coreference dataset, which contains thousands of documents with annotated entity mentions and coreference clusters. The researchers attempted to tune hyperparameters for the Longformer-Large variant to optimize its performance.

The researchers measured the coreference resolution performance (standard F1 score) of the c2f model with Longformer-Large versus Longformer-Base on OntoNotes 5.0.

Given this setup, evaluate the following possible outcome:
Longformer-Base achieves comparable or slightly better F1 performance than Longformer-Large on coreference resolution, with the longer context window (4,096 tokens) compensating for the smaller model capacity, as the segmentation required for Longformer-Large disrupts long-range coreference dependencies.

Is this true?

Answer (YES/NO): YES